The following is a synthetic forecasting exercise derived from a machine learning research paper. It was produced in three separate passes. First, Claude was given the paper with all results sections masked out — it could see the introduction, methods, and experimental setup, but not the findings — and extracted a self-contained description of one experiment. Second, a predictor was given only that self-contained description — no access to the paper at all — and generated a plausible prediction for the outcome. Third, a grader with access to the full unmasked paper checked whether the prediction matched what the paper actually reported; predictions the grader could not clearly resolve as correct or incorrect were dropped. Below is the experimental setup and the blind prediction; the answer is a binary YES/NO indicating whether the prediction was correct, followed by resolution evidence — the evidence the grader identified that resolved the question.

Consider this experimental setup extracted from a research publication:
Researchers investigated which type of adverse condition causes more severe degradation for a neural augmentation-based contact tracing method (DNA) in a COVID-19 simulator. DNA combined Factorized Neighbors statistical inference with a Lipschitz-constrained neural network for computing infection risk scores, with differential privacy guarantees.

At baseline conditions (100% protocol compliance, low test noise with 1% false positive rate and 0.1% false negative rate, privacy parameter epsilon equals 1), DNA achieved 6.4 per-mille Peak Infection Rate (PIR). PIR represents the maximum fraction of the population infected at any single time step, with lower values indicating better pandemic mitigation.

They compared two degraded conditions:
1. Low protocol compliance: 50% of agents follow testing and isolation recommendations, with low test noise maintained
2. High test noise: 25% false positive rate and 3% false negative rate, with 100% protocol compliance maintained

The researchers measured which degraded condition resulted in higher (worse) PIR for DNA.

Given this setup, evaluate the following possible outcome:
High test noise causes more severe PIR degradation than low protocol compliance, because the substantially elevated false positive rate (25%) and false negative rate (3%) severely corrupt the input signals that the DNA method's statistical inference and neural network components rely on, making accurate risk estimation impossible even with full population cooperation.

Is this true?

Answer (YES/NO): YES